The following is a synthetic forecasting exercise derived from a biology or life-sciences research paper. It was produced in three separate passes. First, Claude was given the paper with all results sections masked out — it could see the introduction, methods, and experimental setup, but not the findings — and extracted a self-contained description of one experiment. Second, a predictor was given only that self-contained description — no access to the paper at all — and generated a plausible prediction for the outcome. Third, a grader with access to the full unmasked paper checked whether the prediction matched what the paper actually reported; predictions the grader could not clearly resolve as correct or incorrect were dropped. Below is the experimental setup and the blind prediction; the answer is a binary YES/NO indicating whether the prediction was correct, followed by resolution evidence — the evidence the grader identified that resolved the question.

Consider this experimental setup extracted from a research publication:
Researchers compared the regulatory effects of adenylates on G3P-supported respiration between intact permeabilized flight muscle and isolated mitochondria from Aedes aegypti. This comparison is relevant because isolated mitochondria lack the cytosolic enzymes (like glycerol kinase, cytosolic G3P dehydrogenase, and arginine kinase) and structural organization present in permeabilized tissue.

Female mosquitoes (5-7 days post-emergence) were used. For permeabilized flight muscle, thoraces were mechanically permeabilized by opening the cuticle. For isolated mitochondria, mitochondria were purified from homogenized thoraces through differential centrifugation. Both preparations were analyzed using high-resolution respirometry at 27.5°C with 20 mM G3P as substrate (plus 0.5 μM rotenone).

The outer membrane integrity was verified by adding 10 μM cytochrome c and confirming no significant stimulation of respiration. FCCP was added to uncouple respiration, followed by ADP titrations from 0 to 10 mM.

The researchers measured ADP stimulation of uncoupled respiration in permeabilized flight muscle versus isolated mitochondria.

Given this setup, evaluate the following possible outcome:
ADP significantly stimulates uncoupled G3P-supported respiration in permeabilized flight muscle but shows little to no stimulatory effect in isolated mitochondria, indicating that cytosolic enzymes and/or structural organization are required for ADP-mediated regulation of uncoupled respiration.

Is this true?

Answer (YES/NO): NO